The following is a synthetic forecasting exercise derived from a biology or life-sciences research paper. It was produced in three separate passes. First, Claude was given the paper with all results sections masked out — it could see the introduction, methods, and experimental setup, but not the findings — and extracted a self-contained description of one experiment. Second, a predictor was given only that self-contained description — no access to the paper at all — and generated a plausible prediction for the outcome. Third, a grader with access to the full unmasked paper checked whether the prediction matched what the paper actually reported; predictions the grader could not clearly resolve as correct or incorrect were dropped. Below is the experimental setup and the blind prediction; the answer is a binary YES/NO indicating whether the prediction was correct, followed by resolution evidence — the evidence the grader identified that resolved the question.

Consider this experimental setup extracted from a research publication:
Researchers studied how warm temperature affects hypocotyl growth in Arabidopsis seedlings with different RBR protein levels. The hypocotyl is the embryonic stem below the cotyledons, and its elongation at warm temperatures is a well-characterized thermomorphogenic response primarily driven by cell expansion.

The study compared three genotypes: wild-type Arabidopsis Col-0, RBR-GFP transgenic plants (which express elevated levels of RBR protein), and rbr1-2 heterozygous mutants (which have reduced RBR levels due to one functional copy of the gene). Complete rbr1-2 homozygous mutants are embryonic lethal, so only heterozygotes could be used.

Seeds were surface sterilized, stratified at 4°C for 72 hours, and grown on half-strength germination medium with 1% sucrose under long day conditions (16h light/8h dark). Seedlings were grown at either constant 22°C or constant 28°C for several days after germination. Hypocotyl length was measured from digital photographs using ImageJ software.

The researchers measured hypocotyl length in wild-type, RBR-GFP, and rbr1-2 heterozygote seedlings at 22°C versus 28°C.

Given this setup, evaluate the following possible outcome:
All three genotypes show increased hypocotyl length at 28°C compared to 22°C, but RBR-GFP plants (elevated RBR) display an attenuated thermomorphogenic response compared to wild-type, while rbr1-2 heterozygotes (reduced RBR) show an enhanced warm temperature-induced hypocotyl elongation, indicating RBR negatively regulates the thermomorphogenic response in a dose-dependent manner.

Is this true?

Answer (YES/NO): NO